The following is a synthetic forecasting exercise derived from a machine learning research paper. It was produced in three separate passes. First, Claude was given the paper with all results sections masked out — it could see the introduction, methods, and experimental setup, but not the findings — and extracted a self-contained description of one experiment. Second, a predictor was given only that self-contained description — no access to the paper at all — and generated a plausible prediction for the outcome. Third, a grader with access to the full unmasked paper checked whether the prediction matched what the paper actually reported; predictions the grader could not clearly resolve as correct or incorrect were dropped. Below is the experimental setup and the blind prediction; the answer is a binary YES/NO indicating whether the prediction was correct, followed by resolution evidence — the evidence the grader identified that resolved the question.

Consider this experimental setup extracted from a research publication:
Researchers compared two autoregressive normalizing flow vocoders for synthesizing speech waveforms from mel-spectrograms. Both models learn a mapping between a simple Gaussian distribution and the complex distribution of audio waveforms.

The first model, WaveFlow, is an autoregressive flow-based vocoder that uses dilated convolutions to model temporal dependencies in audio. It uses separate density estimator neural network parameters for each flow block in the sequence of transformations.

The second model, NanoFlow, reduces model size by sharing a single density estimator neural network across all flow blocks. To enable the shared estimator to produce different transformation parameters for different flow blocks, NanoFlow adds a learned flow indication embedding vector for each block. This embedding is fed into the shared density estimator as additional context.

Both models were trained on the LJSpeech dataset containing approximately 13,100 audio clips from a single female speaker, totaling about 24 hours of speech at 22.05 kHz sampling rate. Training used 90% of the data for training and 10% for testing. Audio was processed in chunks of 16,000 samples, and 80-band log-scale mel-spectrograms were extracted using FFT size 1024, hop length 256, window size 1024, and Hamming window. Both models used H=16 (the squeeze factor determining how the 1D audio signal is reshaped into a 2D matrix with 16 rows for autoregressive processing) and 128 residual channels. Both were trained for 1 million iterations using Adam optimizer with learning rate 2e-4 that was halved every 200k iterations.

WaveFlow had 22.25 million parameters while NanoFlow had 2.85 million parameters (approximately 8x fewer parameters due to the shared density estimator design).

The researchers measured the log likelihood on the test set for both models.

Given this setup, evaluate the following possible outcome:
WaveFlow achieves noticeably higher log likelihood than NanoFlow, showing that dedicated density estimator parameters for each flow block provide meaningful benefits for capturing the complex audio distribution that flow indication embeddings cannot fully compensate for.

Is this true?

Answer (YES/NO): NO